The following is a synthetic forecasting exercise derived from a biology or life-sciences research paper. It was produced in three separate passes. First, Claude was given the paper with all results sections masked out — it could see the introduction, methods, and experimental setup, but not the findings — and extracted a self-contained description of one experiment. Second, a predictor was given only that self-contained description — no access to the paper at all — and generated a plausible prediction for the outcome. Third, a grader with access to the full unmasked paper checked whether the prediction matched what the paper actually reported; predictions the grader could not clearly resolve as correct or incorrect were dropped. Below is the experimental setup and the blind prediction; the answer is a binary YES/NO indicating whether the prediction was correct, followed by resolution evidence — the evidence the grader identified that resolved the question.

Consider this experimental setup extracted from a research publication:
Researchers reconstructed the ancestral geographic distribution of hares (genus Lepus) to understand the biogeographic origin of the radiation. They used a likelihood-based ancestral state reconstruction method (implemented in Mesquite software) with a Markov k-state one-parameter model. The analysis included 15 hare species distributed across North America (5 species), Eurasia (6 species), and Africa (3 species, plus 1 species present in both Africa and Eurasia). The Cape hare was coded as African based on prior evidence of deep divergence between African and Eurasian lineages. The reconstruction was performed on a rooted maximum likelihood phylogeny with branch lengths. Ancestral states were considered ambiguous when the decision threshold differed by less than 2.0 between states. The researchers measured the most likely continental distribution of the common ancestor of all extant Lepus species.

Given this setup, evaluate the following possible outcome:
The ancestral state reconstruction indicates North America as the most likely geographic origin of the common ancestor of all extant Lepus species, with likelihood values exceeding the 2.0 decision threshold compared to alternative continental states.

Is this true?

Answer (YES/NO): YES